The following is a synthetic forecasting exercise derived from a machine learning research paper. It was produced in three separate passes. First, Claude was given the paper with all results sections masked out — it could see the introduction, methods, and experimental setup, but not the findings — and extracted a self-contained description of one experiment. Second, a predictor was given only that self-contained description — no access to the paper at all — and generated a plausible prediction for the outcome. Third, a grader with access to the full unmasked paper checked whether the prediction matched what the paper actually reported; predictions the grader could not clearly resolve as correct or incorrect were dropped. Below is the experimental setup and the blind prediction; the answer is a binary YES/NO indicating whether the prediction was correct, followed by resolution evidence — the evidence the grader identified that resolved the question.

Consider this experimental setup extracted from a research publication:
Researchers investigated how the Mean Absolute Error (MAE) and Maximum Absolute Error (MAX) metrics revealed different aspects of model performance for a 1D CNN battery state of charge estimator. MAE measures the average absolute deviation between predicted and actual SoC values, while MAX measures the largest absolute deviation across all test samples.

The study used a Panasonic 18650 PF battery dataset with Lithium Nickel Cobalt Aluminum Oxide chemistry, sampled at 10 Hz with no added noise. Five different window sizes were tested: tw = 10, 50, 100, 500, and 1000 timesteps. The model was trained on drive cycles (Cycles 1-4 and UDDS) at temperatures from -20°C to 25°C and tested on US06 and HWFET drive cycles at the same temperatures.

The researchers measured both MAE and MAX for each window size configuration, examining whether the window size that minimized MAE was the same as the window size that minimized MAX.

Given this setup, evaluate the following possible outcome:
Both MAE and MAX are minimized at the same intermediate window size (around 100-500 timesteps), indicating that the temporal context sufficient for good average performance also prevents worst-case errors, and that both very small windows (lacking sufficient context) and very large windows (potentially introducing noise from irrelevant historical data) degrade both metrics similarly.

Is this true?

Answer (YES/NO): NO